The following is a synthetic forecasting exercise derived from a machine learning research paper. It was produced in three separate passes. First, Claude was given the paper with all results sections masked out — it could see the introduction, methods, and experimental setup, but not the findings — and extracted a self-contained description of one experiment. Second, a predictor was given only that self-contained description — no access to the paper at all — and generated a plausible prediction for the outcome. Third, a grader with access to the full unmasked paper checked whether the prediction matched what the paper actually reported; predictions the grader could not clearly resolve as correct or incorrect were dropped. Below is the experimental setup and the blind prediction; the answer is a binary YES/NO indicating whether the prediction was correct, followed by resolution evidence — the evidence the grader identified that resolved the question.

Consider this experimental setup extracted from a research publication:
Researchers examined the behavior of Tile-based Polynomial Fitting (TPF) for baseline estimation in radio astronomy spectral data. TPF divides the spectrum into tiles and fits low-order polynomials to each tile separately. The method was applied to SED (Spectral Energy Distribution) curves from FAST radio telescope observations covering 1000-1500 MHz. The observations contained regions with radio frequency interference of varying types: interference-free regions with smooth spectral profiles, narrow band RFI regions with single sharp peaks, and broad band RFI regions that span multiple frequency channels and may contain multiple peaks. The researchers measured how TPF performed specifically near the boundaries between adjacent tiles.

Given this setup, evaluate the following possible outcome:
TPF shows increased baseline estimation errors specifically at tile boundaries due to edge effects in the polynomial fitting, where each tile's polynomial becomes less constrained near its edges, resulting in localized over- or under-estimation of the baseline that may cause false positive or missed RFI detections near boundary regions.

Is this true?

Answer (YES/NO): YES